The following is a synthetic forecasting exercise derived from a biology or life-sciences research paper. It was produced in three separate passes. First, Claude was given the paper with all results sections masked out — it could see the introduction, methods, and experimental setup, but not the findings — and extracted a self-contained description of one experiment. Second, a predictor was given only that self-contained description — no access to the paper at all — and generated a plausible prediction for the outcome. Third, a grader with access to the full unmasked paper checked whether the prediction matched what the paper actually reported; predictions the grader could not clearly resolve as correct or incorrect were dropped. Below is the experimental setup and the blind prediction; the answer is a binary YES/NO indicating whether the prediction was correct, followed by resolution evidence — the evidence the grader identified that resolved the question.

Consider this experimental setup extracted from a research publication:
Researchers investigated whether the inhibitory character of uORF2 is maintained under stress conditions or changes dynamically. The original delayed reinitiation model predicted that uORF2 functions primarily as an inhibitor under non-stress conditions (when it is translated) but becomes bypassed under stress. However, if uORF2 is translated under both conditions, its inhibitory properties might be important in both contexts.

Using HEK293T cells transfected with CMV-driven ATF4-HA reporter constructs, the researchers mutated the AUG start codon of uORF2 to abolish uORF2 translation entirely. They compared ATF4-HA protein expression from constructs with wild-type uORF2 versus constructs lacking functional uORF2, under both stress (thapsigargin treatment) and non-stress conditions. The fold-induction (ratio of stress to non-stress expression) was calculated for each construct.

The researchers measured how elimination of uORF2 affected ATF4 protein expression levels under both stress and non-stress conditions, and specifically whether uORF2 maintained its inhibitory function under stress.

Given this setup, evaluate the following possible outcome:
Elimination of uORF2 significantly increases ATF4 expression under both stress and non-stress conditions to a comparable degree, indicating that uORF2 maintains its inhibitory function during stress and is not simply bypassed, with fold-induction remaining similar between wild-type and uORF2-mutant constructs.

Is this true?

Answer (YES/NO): NO